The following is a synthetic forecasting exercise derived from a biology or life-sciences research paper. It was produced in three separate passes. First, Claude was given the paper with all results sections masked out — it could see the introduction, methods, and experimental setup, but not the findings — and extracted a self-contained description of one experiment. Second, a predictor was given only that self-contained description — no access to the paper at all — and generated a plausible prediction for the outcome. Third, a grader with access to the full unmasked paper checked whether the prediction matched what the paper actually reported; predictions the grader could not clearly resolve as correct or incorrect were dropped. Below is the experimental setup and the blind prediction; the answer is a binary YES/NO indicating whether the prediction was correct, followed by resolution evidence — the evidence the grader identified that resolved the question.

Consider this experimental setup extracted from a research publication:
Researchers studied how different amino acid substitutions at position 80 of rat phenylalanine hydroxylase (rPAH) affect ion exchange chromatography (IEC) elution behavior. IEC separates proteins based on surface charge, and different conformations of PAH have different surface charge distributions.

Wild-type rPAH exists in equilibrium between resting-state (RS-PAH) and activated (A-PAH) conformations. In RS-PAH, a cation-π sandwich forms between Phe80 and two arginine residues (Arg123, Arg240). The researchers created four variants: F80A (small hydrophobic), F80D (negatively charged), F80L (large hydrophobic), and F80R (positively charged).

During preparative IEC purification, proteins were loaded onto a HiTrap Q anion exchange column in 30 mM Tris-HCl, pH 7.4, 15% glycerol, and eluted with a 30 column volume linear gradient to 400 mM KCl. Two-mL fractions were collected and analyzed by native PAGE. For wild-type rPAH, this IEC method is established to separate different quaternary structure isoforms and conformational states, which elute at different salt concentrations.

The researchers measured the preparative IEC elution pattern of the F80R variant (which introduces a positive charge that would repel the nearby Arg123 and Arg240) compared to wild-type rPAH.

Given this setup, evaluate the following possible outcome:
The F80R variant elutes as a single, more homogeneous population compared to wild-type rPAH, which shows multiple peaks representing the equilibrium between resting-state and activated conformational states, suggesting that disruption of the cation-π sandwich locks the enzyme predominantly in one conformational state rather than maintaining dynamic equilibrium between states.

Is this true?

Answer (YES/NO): NO